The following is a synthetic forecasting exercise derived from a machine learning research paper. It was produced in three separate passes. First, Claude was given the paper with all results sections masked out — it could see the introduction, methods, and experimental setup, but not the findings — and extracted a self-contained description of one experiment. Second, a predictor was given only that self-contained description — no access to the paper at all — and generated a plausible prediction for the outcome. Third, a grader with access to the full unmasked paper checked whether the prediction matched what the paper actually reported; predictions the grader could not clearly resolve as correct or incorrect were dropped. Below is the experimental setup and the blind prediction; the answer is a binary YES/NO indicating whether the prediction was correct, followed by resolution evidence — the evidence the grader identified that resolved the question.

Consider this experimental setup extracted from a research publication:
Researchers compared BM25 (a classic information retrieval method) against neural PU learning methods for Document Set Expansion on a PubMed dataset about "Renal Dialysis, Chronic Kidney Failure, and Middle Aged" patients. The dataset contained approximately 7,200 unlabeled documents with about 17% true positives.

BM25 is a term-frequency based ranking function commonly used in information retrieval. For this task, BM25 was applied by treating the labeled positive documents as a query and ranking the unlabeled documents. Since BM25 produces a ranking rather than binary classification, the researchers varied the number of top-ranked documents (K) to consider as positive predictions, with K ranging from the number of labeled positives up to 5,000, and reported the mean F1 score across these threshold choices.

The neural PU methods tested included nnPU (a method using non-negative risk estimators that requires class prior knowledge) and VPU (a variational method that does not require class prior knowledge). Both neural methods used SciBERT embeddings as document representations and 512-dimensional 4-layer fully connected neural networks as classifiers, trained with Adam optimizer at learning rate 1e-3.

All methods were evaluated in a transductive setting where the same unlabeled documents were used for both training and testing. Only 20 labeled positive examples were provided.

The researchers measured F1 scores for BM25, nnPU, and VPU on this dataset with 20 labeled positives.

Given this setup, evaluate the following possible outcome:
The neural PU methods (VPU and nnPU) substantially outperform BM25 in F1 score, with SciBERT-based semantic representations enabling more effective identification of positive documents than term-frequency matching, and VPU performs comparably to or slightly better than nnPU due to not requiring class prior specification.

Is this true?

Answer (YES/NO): NO